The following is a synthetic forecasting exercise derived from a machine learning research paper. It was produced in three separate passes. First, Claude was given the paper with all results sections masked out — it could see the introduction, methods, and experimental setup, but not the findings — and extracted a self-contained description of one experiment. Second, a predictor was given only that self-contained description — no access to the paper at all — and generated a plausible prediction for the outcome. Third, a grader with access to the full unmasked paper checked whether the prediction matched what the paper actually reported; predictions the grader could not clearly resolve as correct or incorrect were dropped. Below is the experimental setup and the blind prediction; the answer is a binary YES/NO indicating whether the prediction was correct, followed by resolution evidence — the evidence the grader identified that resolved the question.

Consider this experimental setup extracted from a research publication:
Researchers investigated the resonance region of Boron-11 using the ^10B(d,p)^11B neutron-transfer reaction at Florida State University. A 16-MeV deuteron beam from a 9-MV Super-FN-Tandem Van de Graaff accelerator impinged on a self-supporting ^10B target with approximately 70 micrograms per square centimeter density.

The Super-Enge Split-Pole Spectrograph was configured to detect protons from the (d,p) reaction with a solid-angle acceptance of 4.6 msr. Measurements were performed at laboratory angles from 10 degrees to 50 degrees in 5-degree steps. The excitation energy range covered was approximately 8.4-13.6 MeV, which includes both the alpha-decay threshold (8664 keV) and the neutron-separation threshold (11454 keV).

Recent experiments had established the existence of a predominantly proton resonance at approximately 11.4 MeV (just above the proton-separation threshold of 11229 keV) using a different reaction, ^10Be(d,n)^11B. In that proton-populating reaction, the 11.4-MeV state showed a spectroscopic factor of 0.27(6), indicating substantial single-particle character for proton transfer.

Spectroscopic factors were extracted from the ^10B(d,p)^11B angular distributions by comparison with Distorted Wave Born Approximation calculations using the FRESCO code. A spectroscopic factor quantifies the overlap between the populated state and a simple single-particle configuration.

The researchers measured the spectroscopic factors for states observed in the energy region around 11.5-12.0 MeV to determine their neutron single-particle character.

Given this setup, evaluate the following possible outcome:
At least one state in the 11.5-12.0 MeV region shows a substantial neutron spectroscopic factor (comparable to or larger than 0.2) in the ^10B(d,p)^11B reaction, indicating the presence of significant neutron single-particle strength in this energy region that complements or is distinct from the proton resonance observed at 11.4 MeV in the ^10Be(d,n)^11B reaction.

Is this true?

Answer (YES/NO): NO